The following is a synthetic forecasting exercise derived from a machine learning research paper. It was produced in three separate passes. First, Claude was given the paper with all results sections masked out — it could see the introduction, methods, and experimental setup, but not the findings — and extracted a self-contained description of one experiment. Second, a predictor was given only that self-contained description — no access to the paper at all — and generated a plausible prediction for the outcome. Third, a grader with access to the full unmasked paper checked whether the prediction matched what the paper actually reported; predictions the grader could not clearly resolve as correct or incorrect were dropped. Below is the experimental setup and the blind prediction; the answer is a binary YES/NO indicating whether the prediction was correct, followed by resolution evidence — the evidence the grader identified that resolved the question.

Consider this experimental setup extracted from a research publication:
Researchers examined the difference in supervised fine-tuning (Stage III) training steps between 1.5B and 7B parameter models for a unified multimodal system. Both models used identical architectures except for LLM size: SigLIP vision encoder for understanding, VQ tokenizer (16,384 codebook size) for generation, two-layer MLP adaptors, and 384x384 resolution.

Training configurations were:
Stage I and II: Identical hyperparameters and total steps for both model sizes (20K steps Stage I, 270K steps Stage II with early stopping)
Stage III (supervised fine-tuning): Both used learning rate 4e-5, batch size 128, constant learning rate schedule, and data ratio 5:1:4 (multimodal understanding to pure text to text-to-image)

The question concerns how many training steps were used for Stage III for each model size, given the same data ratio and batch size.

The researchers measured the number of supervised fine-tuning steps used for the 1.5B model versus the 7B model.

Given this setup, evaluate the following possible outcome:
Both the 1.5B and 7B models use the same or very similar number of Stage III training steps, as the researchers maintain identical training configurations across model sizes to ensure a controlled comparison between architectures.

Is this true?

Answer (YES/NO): NO